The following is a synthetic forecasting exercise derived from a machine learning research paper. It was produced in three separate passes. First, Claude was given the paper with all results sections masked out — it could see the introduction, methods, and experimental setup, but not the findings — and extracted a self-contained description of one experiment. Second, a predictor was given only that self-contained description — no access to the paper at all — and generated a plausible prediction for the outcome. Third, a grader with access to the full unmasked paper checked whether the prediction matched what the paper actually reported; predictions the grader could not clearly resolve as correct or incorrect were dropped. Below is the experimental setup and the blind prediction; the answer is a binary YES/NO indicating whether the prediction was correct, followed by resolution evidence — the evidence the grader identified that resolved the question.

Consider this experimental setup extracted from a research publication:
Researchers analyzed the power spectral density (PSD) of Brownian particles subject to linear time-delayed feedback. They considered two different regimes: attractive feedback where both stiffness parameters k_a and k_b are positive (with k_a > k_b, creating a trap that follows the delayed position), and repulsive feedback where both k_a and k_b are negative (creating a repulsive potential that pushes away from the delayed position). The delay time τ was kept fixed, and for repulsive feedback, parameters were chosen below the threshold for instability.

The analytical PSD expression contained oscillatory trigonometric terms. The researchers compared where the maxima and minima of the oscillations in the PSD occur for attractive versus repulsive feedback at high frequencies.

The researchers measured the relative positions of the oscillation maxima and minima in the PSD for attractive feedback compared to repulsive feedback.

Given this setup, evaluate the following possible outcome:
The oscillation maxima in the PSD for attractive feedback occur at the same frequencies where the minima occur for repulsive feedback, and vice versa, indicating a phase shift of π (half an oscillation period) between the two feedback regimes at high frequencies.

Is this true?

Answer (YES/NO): YES